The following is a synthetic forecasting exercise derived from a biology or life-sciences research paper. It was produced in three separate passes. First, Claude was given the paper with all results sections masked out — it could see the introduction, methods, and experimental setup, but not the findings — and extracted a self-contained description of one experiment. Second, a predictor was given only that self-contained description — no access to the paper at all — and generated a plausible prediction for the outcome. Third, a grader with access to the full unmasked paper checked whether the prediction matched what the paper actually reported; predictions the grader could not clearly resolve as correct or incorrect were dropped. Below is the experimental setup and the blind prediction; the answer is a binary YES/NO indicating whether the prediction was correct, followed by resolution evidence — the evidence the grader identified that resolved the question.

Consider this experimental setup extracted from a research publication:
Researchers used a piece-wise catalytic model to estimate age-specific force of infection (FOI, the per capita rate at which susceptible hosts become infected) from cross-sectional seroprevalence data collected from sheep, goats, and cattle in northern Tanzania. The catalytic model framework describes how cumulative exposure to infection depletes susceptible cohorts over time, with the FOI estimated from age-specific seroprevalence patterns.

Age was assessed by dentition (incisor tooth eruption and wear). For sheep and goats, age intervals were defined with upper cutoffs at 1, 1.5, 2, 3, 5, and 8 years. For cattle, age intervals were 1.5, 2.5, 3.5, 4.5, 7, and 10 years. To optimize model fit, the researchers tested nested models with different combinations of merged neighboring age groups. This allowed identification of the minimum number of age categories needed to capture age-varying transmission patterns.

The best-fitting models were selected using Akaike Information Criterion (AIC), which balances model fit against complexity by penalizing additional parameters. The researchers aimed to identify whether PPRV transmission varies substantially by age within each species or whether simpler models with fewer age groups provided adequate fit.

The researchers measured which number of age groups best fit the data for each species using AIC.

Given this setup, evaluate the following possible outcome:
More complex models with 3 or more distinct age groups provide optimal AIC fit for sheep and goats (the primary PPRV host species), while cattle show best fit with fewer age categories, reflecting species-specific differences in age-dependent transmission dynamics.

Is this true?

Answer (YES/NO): NO